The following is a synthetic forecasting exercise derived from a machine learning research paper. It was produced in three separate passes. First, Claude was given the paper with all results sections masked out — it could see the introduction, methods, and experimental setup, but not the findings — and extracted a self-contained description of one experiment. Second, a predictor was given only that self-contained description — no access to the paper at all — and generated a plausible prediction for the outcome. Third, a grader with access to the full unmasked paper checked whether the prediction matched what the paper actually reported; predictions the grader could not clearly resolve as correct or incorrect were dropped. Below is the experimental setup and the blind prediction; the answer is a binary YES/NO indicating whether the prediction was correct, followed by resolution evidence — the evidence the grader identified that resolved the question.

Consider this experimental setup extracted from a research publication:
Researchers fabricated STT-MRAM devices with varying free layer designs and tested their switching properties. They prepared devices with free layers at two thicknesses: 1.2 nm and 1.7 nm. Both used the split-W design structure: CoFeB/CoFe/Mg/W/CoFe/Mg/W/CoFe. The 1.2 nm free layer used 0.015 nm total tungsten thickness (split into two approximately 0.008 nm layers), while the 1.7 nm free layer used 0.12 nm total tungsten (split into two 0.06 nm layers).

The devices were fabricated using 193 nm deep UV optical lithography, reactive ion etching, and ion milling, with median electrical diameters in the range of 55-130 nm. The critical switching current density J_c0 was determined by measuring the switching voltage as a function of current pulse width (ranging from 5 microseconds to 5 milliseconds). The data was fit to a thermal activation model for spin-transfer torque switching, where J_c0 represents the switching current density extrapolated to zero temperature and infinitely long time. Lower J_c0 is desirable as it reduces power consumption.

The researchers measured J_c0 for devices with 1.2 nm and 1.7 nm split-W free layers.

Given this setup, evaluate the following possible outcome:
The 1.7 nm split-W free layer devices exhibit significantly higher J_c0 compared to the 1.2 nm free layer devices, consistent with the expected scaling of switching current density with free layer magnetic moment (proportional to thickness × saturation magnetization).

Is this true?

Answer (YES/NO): YES